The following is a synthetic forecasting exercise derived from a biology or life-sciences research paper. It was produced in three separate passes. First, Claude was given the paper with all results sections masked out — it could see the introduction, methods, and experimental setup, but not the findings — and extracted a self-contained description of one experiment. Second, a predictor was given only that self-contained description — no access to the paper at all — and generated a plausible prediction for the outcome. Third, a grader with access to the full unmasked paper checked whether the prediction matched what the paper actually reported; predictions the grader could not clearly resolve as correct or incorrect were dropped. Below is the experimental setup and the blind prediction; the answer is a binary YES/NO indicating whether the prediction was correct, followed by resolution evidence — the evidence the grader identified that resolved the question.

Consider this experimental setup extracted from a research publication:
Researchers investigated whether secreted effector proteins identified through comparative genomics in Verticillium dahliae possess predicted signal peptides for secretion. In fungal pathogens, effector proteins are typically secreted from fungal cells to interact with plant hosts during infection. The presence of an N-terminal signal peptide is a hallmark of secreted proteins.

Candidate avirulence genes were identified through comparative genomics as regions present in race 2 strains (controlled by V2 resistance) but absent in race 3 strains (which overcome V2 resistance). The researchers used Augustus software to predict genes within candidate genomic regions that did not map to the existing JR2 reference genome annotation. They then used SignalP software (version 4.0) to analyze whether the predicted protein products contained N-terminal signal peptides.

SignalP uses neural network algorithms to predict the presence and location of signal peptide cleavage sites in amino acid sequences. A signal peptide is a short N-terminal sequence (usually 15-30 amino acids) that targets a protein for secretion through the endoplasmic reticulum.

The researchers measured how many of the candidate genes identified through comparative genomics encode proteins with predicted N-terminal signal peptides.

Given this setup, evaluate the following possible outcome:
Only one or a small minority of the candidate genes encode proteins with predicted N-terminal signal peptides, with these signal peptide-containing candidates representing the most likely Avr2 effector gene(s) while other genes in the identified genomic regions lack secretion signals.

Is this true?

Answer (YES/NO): YES